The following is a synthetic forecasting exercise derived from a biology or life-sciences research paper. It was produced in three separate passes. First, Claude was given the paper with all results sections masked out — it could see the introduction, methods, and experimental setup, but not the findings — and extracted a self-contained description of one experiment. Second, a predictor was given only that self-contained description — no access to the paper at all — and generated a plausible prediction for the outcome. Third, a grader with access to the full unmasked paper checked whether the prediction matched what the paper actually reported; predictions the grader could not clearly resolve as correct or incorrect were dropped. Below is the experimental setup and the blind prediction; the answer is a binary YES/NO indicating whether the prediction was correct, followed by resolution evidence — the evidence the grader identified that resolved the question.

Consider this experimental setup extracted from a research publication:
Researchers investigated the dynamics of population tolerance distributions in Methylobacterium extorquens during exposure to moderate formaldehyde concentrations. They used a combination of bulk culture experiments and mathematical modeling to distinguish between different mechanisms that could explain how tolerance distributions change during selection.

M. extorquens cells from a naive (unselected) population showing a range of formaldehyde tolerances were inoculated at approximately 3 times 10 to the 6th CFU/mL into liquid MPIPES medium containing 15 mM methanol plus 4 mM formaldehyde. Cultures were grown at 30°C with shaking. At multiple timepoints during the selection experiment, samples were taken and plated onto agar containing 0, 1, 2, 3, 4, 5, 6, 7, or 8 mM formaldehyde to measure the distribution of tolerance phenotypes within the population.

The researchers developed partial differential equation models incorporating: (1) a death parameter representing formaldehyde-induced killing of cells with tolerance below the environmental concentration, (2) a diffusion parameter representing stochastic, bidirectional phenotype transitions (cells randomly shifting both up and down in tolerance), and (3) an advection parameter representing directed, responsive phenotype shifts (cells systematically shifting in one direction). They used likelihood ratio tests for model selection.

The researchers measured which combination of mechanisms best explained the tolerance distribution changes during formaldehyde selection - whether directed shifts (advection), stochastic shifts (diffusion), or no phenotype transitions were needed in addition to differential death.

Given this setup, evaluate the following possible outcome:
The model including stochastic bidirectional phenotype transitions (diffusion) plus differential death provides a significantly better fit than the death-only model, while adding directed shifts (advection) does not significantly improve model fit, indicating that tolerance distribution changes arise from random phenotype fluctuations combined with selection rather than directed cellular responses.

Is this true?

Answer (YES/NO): YES